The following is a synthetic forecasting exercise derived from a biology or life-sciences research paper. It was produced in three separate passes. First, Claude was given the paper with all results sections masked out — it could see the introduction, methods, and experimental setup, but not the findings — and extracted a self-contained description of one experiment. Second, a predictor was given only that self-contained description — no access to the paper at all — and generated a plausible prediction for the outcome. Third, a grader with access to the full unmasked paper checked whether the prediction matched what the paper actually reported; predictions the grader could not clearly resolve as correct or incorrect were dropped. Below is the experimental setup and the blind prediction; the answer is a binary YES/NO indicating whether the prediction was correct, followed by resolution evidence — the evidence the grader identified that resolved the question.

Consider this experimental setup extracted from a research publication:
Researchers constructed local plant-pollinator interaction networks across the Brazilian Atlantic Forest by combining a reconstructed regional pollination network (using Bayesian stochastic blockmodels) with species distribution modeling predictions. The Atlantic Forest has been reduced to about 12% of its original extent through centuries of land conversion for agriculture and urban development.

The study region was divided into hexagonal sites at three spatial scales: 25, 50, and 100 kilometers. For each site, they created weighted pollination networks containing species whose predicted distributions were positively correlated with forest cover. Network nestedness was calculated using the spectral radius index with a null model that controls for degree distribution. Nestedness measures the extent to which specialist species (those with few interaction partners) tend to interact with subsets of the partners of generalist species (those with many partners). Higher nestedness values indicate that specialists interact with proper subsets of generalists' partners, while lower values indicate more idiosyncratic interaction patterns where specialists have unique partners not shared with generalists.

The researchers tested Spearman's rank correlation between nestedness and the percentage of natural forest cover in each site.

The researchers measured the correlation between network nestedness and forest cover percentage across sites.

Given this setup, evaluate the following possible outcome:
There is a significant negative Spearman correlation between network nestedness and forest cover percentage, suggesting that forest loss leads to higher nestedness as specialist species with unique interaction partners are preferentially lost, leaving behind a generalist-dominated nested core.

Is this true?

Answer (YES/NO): NO